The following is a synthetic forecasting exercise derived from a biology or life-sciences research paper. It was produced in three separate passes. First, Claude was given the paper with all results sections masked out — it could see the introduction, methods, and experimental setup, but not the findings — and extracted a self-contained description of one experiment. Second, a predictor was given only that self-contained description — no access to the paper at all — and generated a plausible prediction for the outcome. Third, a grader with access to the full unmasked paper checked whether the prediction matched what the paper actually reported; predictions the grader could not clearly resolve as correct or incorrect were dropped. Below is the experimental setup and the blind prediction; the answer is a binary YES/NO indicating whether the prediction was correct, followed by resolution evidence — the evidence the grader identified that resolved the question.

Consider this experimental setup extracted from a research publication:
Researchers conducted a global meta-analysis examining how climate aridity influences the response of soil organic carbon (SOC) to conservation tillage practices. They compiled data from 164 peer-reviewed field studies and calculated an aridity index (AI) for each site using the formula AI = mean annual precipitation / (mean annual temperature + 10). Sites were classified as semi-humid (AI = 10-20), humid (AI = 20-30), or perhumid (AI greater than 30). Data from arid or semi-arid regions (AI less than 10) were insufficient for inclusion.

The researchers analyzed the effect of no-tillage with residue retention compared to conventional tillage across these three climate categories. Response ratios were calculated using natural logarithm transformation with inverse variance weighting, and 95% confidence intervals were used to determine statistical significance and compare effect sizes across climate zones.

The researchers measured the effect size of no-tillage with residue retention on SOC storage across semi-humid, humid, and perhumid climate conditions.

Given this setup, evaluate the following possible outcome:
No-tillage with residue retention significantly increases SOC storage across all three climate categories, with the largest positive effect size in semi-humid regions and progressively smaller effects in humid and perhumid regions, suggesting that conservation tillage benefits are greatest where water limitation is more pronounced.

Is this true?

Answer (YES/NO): NO